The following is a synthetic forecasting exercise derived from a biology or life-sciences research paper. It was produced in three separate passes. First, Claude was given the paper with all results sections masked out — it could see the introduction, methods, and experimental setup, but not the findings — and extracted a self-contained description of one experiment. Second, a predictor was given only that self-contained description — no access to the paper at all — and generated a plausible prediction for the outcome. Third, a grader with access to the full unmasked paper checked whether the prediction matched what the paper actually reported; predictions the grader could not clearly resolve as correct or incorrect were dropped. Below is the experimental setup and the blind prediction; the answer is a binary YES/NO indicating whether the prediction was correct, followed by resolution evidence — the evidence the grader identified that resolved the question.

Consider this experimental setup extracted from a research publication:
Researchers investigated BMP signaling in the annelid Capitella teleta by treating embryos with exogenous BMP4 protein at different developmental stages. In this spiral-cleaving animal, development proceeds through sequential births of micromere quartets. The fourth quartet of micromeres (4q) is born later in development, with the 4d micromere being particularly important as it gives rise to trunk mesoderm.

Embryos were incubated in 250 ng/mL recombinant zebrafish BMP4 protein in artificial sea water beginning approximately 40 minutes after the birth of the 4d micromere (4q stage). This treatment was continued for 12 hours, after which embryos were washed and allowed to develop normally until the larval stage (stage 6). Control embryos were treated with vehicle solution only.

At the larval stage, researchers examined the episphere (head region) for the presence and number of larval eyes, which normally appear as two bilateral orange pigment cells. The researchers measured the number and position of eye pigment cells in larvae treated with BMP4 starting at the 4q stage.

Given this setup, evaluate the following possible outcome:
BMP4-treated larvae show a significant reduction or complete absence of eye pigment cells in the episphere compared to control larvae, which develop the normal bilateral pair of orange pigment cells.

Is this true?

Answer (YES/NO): NO